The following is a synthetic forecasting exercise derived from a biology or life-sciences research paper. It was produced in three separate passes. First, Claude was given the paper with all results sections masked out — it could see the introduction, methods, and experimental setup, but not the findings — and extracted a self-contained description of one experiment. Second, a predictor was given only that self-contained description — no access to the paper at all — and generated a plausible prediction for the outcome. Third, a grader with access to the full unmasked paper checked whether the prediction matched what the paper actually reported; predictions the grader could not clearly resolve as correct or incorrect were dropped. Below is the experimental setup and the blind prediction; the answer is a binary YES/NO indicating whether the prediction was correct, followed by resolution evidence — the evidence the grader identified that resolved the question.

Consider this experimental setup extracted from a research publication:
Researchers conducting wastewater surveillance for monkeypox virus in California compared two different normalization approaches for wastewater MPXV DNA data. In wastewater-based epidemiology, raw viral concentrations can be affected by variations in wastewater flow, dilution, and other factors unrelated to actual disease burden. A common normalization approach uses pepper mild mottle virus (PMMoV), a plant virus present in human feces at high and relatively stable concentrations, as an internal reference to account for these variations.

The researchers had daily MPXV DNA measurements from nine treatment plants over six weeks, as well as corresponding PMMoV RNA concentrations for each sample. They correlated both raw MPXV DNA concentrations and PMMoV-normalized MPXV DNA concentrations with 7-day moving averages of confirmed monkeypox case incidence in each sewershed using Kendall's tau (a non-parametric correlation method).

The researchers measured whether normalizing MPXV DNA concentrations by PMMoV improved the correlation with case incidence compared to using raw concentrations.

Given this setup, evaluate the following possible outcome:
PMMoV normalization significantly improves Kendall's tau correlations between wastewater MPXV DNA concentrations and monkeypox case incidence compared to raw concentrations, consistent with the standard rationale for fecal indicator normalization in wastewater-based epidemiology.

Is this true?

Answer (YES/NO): NO